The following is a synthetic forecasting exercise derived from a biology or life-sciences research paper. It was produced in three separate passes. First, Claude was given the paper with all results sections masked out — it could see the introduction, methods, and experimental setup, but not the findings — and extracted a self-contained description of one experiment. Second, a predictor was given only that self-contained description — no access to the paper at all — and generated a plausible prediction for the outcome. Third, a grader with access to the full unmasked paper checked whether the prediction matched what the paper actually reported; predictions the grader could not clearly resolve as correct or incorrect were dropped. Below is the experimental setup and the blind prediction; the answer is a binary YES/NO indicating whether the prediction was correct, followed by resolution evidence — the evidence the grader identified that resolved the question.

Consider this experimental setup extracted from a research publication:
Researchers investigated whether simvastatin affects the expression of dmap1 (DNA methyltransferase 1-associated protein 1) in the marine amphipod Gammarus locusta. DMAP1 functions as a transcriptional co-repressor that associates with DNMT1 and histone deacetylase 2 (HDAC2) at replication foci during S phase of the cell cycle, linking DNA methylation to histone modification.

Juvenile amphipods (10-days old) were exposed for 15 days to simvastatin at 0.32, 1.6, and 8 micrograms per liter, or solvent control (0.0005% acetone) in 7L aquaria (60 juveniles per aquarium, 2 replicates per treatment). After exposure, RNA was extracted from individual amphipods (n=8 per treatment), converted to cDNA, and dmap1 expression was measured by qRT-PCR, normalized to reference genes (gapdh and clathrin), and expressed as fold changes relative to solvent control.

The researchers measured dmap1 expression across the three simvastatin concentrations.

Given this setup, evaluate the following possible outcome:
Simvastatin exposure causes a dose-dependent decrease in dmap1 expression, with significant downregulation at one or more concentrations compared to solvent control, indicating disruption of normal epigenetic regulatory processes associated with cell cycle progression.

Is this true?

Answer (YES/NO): NO